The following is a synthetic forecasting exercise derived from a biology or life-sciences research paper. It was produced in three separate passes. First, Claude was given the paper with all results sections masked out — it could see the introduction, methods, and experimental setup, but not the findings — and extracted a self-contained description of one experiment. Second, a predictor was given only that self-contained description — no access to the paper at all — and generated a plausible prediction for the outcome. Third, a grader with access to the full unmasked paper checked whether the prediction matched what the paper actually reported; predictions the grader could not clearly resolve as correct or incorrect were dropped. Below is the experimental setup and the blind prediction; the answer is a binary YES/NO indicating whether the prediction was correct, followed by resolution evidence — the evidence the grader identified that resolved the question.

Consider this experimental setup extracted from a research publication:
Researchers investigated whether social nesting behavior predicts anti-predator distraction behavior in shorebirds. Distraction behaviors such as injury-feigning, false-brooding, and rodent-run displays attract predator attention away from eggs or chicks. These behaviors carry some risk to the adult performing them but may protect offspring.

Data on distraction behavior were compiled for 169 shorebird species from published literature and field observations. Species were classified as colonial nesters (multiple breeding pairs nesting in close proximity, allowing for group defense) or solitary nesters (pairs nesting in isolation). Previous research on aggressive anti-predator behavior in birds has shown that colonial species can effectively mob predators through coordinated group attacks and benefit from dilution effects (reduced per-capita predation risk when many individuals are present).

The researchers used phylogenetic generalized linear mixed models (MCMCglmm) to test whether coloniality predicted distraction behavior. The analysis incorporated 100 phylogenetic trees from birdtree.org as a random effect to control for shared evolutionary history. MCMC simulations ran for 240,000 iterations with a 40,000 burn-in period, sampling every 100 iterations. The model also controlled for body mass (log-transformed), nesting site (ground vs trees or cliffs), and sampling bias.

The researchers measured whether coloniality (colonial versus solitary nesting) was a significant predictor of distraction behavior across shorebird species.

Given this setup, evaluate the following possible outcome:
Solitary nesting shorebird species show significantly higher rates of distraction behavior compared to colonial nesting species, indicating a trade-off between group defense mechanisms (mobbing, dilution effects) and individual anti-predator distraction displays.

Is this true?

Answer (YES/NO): YES